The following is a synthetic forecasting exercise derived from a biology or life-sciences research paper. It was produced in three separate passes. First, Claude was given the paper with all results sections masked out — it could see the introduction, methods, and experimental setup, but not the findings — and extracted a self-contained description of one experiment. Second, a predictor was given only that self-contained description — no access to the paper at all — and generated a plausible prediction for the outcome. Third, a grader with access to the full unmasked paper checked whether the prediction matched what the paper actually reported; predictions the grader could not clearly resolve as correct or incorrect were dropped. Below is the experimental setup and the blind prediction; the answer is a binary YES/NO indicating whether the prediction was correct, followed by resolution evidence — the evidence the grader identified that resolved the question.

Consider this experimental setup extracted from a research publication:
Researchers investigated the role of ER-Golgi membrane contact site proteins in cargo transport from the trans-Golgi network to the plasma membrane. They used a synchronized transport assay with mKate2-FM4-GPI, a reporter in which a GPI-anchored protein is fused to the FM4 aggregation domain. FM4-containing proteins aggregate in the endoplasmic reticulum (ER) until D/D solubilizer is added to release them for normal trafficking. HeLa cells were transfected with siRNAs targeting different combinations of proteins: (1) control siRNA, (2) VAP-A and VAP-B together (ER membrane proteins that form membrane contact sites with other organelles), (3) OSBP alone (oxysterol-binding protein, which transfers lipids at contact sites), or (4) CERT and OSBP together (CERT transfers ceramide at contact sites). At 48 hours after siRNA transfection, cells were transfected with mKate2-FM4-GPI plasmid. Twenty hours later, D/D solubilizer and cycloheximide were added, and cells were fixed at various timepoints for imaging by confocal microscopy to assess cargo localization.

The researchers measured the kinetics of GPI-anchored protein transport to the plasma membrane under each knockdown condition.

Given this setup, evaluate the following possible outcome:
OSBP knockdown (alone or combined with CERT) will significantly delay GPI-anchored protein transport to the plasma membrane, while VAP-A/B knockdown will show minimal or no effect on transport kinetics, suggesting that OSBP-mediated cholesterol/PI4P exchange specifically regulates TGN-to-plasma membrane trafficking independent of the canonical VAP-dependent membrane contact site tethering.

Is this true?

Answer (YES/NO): NO